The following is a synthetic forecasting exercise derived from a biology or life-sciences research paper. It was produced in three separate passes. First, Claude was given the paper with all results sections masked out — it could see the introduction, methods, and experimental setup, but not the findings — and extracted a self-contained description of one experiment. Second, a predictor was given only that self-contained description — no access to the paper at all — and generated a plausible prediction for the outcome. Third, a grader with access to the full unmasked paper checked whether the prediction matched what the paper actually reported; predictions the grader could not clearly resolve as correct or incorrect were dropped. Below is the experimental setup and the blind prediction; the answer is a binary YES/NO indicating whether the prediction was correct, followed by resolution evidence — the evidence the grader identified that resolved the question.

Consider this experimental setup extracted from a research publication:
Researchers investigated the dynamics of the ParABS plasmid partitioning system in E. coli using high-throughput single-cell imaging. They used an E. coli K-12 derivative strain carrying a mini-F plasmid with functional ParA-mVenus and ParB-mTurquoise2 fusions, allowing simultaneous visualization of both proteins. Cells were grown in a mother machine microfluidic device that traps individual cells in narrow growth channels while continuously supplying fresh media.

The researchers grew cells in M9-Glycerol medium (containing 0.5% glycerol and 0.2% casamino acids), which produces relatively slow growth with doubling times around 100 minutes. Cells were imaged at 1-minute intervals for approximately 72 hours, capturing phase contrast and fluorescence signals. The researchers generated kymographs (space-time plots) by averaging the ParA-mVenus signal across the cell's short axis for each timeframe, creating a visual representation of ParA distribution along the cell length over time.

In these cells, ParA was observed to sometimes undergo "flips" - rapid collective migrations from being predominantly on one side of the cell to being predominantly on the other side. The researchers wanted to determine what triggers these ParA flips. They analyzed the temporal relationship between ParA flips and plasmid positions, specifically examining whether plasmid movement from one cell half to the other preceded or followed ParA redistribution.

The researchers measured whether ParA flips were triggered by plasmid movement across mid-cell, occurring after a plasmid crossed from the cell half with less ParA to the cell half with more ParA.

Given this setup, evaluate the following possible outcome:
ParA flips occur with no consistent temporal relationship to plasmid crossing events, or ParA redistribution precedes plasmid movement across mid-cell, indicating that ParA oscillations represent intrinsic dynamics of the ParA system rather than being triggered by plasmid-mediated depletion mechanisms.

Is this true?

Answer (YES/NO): NO